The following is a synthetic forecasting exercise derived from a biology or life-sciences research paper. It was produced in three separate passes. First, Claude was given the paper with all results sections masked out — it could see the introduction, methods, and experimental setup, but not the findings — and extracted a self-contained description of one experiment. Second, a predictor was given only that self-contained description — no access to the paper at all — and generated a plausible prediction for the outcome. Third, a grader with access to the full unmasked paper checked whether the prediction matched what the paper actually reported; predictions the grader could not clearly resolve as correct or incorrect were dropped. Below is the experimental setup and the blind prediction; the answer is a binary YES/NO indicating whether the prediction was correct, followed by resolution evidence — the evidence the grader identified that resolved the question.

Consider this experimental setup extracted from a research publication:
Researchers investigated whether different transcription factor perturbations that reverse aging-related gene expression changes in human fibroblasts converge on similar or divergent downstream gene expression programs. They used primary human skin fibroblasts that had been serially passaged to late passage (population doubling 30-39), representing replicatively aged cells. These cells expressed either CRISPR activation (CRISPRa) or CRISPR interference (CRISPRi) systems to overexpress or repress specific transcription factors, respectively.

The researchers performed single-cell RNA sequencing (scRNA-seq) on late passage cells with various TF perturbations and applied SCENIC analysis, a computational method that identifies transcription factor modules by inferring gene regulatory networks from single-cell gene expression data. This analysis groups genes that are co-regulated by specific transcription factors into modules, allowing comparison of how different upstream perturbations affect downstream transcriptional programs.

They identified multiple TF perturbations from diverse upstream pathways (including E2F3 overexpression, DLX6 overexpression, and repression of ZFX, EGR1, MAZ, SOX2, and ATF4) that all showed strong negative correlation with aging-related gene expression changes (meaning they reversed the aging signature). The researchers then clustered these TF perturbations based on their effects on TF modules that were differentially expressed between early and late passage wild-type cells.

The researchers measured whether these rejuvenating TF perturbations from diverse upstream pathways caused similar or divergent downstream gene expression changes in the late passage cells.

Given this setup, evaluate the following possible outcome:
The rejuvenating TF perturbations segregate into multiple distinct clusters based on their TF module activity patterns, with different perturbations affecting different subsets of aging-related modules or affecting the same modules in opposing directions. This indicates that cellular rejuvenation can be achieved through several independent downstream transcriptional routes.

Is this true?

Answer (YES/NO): NO